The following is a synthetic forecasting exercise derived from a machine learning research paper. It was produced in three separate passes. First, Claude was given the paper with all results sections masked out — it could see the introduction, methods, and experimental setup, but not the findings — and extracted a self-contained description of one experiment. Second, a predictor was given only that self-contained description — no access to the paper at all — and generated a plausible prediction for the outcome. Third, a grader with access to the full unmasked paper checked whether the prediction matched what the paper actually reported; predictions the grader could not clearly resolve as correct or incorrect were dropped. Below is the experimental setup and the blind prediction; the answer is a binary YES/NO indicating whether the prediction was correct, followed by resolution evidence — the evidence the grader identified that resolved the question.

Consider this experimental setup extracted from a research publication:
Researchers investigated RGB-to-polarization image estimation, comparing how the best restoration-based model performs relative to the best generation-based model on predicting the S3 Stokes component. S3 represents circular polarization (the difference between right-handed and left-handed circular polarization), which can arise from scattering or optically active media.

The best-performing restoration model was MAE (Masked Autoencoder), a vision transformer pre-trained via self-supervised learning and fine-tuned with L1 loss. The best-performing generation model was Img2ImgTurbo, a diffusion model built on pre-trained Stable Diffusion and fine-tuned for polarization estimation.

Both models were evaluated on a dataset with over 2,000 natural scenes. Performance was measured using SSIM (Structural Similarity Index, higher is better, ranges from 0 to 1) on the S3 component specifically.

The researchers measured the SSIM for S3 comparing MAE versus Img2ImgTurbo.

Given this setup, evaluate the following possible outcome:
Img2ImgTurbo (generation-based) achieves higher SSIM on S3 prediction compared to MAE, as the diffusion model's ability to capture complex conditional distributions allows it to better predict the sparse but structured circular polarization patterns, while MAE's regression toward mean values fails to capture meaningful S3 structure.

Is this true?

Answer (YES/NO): NO